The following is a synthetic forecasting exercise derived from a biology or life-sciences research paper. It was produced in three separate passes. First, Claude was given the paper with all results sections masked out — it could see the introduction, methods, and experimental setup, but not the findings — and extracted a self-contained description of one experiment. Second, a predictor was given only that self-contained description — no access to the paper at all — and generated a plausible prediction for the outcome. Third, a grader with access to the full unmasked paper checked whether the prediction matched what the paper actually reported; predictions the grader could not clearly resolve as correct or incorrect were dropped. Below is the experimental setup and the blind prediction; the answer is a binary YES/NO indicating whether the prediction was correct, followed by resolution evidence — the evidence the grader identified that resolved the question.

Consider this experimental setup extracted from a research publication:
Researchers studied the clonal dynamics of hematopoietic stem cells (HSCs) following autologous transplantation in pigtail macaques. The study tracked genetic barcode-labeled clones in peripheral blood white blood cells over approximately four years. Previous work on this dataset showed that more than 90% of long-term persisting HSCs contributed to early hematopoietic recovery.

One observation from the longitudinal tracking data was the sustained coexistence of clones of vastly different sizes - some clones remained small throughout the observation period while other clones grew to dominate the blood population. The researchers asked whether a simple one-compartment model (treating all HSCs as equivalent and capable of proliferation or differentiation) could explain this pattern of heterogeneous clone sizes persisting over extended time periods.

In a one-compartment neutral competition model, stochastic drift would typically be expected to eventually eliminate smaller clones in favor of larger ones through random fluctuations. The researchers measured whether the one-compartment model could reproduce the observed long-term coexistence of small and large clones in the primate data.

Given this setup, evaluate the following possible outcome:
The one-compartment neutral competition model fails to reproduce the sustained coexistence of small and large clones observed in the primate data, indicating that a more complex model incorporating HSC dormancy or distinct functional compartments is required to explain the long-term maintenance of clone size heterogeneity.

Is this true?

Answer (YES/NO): YES